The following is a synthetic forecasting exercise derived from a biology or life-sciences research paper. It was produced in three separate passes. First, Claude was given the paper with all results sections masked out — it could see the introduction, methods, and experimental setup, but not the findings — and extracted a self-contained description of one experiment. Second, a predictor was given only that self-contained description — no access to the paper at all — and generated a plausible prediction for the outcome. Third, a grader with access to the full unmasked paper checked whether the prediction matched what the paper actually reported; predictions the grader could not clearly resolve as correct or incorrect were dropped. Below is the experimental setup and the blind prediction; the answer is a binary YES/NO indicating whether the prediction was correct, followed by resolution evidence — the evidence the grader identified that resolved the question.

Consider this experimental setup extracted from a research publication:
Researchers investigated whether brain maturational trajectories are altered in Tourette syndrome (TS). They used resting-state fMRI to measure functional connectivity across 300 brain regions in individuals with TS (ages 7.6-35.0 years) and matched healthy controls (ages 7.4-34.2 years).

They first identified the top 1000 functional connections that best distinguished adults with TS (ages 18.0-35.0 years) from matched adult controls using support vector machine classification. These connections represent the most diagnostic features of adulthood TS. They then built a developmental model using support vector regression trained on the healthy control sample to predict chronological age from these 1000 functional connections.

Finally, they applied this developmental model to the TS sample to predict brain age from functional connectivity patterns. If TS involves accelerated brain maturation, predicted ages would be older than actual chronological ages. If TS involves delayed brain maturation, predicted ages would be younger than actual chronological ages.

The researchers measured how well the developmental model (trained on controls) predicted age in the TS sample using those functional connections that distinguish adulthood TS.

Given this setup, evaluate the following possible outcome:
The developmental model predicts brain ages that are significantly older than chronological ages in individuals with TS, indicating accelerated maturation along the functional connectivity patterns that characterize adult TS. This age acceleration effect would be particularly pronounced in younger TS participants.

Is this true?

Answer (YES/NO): NO